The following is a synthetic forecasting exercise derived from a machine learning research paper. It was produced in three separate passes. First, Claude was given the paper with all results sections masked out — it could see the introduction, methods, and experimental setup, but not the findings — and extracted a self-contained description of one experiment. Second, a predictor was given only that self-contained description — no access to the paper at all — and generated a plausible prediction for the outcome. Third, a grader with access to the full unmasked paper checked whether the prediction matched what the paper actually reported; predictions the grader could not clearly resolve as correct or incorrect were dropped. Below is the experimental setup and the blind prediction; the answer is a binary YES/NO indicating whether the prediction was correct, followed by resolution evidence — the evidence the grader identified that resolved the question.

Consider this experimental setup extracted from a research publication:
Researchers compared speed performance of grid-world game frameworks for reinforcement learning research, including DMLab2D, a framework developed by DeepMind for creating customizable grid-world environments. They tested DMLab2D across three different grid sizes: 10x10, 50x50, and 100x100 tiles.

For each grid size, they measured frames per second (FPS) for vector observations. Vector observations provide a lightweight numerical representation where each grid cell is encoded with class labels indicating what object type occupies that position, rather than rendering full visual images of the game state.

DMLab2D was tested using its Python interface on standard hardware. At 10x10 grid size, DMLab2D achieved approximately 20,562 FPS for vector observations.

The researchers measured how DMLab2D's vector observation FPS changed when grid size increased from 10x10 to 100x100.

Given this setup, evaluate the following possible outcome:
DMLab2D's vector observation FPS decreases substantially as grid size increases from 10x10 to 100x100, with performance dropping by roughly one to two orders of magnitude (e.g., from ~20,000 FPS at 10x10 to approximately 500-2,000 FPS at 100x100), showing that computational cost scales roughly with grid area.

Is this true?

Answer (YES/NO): NO